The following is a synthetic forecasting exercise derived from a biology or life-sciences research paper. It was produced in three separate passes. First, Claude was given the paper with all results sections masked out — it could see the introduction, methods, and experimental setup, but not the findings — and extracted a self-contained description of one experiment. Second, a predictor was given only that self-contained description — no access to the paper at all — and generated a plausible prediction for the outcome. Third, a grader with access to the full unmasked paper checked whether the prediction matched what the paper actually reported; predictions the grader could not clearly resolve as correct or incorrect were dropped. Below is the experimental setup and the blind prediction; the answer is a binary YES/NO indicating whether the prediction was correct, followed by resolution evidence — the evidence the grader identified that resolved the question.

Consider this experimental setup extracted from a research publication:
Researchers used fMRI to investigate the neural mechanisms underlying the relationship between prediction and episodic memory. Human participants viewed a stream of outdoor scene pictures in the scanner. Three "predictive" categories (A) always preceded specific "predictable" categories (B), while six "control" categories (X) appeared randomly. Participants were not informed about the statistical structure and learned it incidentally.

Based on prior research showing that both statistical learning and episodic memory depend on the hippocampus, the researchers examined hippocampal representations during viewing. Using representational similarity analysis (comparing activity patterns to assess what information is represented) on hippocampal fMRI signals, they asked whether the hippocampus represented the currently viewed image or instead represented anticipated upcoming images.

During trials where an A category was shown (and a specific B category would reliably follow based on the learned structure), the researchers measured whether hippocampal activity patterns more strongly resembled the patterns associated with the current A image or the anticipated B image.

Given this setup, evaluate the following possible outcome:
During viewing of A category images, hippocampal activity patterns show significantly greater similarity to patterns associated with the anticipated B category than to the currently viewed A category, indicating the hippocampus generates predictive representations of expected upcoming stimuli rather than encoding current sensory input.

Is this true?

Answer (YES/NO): YES